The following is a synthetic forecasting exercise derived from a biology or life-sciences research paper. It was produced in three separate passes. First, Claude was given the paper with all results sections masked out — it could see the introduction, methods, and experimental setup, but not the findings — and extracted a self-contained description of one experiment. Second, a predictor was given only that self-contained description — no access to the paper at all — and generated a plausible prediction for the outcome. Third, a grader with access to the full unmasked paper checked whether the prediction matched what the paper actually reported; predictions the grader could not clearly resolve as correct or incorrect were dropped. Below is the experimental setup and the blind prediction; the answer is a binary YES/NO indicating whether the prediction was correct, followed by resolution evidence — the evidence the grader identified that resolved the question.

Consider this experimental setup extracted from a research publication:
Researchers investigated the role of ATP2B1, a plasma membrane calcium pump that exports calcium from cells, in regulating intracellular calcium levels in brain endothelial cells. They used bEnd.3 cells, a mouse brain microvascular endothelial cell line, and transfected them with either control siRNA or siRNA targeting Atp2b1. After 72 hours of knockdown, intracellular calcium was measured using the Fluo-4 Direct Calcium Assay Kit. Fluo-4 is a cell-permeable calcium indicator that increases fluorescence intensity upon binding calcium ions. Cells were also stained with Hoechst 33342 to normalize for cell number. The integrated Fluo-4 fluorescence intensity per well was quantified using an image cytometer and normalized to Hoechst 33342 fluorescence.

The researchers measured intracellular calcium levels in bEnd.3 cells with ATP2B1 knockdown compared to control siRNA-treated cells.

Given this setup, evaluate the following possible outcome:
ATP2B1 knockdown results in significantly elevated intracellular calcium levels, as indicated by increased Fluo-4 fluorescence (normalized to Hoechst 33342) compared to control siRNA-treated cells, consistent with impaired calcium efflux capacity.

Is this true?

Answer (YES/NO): YES